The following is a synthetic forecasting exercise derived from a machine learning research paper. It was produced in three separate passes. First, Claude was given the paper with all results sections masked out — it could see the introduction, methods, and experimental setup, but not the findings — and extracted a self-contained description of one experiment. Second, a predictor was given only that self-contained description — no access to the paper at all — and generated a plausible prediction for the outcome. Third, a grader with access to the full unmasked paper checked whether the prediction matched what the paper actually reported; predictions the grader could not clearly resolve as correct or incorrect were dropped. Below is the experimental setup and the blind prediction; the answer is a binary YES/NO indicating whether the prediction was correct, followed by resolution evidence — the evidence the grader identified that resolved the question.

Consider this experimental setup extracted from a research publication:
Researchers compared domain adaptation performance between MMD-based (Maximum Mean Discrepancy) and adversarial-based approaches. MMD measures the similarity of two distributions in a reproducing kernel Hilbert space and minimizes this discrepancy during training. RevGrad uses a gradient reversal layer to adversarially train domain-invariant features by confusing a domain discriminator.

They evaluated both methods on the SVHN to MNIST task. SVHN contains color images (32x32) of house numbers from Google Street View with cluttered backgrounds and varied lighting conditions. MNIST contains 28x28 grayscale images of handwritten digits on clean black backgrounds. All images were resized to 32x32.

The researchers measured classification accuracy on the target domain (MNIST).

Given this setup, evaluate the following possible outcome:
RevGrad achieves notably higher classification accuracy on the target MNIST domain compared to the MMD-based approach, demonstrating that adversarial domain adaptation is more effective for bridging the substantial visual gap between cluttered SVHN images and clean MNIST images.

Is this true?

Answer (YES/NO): NO